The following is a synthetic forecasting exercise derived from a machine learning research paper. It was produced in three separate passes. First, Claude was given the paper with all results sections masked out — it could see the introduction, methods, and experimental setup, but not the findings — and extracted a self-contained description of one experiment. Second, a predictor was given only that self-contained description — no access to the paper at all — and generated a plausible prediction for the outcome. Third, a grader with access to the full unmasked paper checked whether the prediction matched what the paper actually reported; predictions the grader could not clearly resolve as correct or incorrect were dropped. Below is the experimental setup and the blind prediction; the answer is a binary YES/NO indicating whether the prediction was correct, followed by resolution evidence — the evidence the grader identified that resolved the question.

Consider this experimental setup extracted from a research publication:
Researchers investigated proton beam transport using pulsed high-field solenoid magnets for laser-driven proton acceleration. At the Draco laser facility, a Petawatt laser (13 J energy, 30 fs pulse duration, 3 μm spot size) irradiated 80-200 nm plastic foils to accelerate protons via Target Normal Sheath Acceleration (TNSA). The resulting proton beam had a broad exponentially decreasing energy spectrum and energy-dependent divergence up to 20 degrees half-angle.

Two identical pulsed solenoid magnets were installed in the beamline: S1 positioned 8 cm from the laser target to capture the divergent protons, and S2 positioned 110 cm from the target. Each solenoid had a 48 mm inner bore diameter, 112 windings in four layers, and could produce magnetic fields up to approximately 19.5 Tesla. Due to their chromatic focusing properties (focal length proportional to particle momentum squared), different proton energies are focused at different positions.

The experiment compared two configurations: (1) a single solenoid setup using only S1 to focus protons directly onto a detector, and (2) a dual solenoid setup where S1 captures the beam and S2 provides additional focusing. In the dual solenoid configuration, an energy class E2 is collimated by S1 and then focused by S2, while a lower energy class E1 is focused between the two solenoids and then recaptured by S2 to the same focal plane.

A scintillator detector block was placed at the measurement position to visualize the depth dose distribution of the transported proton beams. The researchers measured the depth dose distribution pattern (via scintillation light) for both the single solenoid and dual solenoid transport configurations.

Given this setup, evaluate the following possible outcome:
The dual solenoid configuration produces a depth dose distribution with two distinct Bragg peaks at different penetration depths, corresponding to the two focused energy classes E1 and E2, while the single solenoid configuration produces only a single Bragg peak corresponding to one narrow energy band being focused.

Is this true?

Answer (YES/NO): YES